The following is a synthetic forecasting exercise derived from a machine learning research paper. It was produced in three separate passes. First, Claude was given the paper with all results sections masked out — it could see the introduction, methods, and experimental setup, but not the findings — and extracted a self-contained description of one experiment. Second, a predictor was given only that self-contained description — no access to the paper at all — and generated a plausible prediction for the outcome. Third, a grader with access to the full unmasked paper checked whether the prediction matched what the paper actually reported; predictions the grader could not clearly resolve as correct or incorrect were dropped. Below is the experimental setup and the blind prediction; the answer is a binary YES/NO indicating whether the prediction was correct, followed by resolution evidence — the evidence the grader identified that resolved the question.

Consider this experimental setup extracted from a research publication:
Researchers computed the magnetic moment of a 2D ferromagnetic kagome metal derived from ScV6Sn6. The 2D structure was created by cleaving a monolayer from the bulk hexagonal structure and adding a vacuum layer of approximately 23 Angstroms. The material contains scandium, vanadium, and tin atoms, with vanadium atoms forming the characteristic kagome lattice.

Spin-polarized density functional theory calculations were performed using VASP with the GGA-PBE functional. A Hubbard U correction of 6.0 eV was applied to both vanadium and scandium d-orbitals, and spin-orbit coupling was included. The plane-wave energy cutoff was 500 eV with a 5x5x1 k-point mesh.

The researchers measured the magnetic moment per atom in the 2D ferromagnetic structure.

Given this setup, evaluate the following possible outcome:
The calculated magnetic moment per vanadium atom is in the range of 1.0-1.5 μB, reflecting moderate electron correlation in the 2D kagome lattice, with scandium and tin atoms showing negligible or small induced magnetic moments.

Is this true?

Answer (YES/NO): NO